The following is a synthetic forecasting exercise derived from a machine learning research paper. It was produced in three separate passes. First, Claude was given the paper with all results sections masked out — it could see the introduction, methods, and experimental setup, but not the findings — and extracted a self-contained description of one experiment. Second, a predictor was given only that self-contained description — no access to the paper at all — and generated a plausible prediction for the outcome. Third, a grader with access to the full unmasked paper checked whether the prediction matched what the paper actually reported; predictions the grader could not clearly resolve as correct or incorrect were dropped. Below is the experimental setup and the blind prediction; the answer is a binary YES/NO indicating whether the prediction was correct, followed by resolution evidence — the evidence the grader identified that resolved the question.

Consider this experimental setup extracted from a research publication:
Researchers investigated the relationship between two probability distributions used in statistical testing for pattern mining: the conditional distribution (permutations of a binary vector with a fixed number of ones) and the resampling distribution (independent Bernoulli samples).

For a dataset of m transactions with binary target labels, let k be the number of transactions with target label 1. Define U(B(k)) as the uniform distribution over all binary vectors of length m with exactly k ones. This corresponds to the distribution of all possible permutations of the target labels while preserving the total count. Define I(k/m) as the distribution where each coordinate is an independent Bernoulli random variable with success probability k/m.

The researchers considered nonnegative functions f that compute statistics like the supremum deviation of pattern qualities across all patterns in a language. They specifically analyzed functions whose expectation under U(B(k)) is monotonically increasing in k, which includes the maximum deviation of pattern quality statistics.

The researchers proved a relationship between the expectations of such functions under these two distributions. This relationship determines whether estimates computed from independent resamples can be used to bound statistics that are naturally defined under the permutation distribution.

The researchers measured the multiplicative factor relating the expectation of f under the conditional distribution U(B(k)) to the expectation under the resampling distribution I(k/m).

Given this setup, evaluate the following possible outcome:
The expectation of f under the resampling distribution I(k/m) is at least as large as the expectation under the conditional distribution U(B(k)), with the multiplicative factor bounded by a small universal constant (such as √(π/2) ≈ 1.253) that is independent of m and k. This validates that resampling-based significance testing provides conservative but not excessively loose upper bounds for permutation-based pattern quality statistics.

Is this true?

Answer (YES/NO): NO